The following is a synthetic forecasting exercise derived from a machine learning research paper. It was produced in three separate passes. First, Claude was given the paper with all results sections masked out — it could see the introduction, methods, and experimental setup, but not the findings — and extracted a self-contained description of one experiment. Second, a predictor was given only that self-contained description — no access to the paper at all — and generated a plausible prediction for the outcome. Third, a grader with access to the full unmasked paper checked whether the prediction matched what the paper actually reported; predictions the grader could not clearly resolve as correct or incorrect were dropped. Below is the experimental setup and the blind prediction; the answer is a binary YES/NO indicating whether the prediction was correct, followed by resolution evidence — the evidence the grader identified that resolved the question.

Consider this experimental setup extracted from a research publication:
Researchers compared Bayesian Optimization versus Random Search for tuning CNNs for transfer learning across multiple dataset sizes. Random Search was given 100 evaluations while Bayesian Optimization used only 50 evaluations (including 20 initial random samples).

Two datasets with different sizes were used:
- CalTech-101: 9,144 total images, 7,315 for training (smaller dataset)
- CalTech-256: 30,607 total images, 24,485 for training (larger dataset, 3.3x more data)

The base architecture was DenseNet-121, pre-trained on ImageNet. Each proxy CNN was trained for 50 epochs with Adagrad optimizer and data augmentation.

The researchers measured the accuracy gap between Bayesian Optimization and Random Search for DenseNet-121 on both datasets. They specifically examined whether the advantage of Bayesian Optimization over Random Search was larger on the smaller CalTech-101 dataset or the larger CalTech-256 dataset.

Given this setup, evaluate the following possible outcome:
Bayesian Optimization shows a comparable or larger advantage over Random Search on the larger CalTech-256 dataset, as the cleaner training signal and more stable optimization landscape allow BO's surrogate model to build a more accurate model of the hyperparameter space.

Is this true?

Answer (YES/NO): NO